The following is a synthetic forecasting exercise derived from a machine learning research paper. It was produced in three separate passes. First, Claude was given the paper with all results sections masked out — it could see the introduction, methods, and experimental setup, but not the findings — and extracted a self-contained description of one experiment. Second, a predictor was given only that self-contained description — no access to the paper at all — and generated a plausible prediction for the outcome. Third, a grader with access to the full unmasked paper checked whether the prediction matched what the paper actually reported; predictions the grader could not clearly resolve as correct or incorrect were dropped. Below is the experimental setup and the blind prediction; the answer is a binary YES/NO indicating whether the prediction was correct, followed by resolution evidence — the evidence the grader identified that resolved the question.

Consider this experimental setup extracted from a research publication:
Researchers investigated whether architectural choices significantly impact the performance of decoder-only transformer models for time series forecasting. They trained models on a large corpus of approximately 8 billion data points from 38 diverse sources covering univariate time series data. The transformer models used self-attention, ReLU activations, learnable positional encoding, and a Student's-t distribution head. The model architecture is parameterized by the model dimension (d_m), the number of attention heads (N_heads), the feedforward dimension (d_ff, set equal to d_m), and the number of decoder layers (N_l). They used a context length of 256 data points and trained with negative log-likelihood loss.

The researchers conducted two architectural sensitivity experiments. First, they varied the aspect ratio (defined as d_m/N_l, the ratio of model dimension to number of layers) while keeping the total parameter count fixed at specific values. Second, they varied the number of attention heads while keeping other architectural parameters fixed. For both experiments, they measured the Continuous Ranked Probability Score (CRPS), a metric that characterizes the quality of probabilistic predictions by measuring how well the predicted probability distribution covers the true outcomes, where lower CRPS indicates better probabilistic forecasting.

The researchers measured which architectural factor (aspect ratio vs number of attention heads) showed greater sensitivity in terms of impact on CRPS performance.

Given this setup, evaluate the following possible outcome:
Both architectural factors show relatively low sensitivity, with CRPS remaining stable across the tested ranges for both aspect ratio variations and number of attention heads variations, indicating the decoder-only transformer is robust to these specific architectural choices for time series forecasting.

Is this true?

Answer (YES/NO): NO